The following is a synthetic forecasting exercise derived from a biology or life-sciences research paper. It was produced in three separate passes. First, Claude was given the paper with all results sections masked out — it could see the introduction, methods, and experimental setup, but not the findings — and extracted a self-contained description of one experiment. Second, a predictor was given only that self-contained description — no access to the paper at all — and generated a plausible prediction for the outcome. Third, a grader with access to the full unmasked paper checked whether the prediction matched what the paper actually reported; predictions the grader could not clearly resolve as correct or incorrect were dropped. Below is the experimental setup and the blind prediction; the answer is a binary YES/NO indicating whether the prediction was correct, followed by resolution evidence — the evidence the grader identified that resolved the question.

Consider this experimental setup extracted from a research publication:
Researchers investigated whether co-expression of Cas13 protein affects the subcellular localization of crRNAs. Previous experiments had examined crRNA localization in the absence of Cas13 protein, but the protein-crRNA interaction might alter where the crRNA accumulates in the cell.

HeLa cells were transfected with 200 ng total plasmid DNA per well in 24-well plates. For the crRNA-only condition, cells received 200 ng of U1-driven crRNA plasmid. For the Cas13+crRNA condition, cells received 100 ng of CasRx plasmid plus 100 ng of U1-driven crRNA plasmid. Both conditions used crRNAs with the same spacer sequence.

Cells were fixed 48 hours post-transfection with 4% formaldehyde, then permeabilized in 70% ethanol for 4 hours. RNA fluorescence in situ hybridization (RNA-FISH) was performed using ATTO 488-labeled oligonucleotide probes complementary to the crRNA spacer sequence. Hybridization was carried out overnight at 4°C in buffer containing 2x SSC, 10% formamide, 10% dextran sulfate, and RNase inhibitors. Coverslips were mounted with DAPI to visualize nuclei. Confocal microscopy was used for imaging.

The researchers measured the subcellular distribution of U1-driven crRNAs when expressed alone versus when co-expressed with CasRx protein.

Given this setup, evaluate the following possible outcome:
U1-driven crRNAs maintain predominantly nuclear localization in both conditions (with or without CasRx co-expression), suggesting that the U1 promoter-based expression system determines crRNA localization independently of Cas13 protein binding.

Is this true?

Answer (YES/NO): NO